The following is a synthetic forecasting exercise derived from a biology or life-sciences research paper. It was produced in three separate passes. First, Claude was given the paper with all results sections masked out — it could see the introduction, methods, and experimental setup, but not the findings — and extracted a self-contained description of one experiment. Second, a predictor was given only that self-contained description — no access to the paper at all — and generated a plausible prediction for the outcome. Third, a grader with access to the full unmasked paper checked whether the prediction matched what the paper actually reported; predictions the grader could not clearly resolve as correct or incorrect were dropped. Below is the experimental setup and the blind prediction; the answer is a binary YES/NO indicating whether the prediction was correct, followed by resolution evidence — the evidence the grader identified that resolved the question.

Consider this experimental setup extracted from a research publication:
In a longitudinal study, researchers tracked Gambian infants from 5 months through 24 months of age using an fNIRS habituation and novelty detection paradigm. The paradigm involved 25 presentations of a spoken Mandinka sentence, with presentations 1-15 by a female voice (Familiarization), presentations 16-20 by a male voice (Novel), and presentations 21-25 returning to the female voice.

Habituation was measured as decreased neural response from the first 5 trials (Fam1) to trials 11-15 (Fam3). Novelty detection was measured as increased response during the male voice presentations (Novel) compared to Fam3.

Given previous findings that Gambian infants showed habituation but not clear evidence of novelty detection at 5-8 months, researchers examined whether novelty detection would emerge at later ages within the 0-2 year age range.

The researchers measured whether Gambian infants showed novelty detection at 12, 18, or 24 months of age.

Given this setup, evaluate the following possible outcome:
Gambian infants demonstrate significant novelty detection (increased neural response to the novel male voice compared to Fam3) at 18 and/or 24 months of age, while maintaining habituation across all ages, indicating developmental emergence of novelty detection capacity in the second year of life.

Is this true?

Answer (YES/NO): NO